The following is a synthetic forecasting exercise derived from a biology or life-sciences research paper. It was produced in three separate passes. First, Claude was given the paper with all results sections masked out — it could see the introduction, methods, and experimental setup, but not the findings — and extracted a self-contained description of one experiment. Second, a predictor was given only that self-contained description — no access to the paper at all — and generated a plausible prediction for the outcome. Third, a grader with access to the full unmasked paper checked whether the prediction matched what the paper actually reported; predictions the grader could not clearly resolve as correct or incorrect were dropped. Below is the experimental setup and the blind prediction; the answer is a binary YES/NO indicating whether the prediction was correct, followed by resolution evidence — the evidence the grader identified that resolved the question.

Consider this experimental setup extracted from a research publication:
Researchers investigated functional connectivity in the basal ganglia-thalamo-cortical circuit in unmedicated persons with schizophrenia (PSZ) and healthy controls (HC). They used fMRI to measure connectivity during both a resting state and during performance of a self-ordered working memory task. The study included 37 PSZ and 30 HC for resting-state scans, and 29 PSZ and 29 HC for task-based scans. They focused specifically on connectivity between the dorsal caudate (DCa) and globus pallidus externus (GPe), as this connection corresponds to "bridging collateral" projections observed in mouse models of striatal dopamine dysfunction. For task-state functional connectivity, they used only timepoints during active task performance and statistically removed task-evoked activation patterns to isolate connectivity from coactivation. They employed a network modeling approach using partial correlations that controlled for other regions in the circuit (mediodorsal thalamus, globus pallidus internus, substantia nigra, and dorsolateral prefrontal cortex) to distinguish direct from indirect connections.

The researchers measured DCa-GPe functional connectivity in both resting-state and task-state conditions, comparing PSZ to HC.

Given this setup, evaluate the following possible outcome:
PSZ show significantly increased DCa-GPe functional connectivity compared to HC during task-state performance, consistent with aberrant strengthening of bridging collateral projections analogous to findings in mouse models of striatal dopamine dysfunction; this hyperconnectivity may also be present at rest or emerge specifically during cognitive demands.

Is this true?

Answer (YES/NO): YES